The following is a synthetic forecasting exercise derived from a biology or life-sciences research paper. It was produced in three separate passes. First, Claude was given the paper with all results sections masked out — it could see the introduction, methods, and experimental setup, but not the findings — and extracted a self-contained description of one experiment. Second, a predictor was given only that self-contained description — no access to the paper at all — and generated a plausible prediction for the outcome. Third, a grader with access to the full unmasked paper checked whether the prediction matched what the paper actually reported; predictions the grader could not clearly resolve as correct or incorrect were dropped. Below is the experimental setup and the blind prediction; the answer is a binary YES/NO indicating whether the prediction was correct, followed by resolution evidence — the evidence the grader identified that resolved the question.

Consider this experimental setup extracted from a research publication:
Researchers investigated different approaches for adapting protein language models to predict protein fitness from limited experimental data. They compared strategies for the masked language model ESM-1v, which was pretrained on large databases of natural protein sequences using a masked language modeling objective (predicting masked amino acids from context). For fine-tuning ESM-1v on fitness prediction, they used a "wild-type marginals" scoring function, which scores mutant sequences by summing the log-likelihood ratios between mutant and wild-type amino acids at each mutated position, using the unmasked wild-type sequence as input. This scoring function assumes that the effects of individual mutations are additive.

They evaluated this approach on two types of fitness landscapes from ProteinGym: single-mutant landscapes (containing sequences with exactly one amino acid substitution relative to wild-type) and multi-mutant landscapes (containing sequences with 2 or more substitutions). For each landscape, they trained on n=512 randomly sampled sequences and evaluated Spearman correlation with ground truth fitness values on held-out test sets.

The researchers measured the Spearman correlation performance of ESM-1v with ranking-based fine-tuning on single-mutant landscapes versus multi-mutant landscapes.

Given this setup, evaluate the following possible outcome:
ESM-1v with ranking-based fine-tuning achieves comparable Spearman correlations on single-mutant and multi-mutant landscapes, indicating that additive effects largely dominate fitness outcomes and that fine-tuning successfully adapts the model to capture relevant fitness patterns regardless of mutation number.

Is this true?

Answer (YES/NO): NO